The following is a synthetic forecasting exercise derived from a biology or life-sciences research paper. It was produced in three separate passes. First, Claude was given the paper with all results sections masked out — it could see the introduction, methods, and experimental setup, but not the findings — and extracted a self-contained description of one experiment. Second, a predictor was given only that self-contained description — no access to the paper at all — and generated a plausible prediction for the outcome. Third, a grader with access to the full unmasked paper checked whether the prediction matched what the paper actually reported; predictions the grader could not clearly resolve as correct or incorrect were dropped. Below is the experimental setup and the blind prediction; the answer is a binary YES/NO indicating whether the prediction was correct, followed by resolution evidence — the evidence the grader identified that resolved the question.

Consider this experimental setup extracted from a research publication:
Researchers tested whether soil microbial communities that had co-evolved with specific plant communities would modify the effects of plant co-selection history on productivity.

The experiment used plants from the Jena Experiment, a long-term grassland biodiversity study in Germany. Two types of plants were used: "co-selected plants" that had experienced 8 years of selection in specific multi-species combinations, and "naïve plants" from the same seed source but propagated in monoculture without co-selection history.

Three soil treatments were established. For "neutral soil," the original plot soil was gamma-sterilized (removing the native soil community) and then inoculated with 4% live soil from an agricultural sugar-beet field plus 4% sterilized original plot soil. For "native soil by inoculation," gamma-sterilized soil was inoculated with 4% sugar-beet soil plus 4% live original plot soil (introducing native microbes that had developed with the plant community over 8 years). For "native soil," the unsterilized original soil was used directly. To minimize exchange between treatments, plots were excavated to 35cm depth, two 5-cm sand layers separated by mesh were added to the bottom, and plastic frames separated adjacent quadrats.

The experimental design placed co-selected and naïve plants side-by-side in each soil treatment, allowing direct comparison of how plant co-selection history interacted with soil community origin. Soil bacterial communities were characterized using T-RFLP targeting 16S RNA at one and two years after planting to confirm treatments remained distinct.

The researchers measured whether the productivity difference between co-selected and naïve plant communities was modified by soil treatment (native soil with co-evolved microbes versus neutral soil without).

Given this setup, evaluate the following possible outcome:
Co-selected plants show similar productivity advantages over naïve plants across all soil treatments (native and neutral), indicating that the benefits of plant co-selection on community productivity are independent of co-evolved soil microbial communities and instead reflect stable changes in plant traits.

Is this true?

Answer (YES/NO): YES